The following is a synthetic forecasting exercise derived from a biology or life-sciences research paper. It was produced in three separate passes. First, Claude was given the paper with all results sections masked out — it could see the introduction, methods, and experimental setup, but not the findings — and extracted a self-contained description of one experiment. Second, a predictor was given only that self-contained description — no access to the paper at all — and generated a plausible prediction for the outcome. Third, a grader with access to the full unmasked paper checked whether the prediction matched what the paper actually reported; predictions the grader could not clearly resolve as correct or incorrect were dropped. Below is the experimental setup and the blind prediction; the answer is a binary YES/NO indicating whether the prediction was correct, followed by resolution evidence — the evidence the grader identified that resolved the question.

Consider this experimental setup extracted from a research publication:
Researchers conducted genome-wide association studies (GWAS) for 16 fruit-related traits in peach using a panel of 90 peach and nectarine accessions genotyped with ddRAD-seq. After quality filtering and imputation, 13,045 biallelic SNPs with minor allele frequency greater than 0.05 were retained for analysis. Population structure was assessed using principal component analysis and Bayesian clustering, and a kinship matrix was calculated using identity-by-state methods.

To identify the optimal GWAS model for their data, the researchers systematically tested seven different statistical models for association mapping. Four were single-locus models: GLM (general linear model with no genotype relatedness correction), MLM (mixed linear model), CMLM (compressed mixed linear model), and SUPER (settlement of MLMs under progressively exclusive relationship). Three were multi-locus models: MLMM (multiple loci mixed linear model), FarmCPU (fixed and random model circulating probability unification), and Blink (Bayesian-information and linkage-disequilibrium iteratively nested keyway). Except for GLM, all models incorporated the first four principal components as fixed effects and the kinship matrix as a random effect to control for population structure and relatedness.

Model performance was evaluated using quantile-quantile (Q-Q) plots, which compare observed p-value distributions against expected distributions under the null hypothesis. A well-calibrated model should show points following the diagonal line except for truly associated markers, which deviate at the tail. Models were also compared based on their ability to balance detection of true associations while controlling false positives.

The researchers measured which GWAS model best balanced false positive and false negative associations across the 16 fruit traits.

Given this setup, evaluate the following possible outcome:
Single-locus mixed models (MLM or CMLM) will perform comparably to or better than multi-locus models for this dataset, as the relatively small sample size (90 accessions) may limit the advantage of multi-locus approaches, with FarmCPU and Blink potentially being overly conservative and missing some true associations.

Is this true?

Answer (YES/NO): NO